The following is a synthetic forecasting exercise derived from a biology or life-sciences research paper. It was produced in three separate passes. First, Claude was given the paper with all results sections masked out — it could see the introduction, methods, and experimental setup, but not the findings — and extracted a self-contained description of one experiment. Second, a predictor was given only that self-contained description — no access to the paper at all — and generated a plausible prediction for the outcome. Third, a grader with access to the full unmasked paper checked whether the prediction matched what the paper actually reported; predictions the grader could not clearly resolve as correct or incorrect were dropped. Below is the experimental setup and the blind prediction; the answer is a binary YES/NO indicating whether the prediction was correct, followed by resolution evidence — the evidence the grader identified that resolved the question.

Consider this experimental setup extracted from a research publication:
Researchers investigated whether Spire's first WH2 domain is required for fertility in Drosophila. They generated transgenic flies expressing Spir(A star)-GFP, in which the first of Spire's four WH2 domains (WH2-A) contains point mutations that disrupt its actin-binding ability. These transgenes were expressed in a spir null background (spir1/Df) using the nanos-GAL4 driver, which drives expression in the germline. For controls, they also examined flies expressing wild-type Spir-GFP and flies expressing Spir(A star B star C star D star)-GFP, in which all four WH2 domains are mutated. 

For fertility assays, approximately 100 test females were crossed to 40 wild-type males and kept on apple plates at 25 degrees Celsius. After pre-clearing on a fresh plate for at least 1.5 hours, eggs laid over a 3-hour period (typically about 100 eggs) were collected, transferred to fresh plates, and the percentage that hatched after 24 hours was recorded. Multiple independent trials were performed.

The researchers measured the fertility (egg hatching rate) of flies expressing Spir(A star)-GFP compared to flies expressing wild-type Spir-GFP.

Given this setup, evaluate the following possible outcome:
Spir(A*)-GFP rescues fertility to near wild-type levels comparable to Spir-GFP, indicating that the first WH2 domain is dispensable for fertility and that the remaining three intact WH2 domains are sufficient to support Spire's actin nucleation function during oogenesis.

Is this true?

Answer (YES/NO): NO